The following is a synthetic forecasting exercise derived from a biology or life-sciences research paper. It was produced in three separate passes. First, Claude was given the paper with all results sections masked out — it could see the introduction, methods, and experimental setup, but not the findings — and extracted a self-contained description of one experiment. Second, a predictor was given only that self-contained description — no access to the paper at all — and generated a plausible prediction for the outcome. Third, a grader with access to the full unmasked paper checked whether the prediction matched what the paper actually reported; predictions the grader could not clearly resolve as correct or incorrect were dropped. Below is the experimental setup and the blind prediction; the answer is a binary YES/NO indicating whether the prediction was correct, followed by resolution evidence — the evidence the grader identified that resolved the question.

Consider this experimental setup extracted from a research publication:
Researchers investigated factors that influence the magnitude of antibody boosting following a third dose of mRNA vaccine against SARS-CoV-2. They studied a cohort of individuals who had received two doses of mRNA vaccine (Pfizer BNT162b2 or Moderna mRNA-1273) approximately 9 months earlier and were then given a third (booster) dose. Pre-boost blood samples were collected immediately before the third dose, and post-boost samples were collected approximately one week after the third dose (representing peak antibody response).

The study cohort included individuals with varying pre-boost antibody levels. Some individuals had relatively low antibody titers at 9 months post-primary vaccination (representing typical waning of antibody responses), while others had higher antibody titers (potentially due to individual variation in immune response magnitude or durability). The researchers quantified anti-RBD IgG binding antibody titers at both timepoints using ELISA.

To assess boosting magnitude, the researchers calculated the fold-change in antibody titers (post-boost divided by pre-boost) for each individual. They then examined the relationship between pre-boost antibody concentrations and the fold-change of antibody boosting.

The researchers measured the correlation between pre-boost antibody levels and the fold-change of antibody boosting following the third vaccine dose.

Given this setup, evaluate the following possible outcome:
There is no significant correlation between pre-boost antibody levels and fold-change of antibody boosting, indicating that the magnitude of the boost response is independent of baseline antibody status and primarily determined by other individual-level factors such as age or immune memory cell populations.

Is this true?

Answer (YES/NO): NO